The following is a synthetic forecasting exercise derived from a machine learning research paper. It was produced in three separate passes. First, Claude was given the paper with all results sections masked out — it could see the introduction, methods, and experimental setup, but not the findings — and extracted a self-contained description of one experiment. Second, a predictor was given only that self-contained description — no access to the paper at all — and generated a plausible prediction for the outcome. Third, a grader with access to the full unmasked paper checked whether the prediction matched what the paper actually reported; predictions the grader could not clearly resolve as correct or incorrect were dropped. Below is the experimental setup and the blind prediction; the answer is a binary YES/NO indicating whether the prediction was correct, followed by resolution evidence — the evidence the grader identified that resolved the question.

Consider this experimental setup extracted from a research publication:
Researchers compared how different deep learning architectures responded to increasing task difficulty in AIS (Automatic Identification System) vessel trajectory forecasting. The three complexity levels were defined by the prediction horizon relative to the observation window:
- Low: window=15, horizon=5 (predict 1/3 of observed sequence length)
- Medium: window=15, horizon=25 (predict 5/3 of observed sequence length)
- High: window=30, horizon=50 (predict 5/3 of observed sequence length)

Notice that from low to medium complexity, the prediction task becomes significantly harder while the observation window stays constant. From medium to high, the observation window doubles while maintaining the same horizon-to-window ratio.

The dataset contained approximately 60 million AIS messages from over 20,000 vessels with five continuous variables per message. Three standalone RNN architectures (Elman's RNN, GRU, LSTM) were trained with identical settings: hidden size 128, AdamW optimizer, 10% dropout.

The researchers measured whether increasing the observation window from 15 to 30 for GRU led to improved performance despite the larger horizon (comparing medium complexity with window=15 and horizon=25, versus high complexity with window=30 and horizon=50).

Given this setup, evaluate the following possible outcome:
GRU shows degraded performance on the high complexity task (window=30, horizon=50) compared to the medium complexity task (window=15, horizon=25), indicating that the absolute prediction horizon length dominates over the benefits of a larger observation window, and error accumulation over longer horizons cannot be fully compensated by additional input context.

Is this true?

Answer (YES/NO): NO